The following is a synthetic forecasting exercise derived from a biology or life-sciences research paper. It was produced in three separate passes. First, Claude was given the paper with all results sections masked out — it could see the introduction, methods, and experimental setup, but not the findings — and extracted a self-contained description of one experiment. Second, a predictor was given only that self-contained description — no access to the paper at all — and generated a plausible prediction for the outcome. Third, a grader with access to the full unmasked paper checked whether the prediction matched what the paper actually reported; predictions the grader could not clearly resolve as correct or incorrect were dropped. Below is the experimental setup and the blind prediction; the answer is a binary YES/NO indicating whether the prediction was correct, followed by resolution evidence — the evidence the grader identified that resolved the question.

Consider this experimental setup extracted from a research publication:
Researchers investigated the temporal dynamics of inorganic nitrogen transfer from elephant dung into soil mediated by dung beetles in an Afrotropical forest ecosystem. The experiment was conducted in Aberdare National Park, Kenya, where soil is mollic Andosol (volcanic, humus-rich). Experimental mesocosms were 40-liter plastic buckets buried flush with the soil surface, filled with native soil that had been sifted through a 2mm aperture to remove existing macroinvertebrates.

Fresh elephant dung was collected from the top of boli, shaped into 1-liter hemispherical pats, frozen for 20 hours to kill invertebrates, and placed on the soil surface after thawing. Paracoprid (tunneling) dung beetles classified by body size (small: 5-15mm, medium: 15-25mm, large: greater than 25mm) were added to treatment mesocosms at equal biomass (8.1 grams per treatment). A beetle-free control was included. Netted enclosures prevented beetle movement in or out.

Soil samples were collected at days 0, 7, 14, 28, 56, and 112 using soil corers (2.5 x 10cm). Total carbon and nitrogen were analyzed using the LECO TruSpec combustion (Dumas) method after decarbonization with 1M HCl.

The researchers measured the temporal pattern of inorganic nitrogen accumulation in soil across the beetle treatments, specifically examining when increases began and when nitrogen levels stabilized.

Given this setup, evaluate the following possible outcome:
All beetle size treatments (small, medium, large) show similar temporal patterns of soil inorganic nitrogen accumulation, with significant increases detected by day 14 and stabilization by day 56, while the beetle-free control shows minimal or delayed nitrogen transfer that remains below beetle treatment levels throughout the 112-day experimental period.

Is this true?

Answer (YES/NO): NO